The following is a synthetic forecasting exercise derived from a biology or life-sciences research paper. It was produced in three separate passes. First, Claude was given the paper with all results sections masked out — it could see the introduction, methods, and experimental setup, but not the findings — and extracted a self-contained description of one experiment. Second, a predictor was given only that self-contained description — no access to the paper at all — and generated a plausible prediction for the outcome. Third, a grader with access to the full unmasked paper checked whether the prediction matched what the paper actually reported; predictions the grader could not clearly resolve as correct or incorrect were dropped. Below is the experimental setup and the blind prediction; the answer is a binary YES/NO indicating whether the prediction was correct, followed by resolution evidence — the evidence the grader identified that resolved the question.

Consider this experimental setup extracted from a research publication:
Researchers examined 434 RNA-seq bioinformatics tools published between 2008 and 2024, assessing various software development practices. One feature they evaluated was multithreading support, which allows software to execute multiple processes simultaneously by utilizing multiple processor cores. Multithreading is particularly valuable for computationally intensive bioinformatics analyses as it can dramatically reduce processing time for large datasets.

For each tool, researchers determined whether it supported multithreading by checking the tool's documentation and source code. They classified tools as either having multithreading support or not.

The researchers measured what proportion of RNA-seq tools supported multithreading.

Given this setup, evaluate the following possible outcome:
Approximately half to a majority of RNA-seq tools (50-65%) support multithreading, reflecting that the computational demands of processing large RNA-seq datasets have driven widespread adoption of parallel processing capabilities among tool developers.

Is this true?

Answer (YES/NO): NO